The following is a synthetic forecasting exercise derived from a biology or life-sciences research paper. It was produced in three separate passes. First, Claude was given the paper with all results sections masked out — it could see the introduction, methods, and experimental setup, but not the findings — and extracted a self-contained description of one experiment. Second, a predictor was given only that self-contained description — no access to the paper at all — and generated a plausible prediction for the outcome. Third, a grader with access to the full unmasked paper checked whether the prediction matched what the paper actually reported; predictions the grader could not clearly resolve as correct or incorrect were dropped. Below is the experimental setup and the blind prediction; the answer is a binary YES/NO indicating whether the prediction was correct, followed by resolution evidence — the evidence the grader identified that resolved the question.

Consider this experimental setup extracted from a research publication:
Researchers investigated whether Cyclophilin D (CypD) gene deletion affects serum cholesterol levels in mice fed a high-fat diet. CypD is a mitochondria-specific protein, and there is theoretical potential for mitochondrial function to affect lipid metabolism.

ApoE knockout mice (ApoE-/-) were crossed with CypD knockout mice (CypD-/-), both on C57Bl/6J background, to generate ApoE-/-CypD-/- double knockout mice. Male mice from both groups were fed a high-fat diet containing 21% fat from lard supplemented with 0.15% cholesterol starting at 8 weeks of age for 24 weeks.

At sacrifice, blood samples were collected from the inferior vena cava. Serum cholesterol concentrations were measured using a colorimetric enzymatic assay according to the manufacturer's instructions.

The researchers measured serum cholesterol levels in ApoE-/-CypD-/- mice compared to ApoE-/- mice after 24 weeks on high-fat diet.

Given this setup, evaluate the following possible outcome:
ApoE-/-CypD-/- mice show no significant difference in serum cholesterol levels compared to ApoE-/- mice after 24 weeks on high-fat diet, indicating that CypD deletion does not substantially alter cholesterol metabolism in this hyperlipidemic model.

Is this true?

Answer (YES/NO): NO